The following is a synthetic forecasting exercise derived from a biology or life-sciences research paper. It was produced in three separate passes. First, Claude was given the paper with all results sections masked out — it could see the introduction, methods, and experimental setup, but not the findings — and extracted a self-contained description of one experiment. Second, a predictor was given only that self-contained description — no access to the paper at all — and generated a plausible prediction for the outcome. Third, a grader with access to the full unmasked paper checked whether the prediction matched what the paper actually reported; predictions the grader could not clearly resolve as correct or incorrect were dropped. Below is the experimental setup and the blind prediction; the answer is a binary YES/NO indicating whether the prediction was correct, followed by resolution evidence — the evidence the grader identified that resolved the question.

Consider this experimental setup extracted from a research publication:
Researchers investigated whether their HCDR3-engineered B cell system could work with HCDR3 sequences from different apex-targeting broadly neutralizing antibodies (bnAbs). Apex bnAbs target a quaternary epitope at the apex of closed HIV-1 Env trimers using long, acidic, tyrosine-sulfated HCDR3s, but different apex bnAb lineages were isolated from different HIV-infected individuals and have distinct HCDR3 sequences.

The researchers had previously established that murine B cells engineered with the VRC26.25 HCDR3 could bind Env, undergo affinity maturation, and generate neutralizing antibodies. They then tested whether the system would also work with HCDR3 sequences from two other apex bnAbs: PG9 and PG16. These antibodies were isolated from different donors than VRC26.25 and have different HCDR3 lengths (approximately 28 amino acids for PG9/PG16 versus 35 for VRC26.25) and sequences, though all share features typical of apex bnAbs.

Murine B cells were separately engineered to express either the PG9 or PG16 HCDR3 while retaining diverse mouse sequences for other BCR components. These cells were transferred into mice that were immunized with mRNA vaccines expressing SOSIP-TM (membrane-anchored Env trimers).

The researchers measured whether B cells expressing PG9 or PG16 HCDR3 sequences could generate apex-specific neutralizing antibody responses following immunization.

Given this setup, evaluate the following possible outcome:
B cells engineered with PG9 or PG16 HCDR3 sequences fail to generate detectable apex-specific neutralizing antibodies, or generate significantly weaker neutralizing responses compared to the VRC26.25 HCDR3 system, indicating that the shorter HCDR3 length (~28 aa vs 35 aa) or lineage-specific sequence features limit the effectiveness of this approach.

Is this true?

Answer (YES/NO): NO